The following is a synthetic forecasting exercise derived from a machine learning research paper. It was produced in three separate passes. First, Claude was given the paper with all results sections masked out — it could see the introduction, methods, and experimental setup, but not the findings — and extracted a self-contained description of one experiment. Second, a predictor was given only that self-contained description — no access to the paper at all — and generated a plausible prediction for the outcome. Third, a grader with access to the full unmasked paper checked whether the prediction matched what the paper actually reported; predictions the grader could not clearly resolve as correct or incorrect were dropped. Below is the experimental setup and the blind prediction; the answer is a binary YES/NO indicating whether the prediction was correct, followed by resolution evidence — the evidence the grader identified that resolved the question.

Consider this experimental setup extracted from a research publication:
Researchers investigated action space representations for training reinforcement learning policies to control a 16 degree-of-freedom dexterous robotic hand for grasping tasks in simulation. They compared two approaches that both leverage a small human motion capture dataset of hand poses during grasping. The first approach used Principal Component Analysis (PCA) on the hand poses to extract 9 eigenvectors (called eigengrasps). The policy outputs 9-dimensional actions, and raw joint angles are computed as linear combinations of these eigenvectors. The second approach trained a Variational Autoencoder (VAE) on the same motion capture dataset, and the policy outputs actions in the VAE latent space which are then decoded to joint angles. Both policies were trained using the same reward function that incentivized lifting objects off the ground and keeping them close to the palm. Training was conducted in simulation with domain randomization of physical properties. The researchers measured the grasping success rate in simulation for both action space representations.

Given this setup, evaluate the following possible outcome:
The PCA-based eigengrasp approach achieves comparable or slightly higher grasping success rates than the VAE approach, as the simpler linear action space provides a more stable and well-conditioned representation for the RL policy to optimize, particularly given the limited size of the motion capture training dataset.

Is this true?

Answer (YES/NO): NO